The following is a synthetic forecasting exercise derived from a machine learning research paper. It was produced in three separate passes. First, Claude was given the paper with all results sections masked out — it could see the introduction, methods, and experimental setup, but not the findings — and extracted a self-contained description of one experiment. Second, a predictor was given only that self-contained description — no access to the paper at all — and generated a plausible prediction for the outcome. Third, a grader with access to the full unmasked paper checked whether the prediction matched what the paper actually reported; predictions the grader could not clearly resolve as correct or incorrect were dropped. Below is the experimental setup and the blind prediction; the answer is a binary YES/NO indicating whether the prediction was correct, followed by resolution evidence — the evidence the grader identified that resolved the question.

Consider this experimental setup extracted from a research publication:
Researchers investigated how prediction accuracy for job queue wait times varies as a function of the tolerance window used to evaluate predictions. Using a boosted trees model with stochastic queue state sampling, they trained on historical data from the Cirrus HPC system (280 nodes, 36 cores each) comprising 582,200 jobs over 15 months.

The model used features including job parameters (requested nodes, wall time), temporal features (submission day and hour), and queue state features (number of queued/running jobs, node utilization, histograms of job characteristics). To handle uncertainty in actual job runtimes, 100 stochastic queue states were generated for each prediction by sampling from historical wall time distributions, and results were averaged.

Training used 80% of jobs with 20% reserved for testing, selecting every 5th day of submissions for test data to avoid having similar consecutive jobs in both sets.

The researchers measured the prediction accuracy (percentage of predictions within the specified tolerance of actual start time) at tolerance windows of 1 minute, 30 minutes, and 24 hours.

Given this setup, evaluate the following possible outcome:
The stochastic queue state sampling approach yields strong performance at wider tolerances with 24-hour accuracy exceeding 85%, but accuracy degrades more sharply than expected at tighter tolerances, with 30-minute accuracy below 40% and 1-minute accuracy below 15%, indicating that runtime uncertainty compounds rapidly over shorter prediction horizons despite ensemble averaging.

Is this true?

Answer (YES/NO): NO